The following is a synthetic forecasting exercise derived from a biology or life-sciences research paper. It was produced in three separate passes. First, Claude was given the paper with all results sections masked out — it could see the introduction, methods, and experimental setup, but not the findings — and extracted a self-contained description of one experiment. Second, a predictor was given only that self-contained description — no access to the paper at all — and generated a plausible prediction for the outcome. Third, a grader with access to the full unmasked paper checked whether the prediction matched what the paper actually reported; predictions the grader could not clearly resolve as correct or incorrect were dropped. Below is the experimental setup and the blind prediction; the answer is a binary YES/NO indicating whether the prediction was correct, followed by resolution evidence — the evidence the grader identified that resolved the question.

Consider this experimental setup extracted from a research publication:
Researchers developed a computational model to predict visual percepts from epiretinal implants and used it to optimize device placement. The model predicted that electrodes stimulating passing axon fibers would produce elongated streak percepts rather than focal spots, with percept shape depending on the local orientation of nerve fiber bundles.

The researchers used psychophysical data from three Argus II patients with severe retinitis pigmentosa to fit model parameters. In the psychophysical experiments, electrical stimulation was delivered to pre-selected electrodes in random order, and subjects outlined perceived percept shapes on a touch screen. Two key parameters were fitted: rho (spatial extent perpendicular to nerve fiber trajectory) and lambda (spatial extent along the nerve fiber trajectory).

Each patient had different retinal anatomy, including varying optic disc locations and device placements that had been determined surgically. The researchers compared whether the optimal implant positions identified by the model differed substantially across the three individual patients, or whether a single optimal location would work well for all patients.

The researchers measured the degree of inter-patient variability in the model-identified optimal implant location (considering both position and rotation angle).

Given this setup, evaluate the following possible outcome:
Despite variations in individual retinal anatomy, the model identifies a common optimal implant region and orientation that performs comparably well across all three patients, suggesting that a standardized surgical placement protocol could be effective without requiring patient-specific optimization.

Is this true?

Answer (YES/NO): YES